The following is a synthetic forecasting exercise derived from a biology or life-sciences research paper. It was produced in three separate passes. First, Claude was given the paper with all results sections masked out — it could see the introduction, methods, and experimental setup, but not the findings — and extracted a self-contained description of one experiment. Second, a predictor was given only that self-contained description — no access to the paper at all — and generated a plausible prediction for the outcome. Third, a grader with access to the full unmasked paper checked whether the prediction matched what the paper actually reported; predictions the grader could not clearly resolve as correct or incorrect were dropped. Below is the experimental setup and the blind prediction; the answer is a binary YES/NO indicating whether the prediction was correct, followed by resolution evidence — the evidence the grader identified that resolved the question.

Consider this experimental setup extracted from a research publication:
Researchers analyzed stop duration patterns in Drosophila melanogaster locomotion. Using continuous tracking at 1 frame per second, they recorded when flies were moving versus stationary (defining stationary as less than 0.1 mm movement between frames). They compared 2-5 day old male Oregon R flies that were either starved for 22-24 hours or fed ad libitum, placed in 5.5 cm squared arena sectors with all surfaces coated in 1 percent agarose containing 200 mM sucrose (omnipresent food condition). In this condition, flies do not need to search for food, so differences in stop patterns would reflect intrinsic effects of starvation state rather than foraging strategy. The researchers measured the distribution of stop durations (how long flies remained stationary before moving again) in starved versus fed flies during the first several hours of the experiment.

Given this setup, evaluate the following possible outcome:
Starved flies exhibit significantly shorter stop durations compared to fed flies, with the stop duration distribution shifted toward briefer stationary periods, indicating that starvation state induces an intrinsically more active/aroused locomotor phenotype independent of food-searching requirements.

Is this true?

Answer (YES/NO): NO